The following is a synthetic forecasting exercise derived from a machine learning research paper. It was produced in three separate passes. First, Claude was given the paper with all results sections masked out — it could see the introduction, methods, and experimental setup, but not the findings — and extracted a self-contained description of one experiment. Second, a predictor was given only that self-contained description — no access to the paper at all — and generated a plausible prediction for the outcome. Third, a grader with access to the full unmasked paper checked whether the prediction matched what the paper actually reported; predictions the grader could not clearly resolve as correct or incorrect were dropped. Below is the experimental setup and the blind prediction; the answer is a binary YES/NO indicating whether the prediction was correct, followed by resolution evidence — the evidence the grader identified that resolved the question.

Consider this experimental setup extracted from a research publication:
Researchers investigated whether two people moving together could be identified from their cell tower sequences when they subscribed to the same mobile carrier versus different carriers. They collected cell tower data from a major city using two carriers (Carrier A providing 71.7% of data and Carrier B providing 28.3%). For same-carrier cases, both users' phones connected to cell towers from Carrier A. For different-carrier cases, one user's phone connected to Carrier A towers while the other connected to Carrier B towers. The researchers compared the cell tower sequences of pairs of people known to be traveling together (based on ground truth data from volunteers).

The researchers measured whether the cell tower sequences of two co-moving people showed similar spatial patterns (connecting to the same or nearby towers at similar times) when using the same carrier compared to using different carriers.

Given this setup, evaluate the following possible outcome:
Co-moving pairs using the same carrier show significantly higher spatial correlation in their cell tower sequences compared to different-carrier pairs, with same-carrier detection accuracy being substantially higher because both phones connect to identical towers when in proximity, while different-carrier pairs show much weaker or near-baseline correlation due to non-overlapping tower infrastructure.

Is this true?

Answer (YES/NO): NO